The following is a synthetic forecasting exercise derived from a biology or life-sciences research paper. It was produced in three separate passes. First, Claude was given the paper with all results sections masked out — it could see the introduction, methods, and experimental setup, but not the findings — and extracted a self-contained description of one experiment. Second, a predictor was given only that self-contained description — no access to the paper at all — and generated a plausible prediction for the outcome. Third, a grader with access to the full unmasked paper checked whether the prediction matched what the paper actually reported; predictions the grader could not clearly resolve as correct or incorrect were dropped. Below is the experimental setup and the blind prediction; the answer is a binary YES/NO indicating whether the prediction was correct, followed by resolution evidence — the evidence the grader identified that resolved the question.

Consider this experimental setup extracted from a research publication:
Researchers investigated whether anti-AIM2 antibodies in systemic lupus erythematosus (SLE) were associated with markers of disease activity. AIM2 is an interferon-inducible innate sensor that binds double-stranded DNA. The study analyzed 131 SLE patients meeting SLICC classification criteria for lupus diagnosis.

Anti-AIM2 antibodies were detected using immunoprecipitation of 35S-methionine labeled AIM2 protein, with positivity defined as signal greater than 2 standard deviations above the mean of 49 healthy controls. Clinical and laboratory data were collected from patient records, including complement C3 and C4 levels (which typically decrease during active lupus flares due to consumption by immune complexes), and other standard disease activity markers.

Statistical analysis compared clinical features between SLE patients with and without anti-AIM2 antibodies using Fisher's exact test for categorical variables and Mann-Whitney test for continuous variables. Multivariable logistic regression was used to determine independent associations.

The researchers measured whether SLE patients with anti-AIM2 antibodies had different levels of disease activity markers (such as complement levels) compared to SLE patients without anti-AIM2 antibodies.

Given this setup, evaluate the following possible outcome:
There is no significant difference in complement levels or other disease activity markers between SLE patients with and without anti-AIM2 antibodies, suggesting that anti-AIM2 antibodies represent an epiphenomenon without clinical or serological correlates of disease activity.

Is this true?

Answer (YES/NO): NO